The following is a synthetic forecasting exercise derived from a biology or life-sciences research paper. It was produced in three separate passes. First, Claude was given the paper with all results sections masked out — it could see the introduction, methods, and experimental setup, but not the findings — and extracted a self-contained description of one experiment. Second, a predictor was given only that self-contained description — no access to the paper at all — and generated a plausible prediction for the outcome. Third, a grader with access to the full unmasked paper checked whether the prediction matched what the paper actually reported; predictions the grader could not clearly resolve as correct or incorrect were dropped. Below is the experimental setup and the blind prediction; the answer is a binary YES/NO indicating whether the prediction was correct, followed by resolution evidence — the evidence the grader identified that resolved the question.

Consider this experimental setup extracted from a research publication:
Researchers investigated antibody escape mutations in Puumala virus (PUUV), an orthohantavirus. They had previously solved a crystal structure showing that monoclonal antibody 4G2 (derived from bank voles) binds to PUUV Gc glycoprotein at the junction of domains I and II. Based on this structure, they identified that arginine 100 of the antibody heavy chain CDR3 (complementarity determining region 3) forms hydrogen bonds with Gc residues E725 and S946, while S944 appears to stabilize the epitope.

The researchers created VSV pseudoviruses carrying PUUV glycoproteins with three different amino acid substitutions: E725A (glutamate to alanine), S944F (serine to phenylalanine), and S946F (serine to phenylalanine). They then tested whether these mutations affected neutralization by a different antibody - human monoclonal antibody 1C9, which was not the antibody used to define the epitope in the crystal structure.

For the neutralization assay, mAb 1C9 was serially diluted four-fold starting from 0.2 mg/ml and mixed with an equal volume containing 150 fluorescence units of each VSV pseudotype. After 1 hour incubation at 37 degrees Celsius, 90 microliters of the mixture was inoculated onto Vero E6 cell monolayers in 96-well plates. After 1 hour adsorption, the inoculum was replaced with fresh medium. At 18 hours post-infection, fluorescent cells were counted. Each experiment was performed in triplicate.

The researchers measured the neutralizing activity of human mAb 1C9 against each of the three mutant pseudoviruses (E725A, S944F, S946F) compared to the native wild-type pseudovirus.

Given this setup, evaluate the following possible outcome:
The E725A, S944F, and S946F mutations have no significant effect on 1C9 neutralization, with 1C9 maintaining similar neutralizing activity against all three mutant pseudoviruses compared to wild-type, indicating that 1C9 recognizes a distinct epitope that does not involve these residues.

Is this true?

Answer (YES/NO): NO